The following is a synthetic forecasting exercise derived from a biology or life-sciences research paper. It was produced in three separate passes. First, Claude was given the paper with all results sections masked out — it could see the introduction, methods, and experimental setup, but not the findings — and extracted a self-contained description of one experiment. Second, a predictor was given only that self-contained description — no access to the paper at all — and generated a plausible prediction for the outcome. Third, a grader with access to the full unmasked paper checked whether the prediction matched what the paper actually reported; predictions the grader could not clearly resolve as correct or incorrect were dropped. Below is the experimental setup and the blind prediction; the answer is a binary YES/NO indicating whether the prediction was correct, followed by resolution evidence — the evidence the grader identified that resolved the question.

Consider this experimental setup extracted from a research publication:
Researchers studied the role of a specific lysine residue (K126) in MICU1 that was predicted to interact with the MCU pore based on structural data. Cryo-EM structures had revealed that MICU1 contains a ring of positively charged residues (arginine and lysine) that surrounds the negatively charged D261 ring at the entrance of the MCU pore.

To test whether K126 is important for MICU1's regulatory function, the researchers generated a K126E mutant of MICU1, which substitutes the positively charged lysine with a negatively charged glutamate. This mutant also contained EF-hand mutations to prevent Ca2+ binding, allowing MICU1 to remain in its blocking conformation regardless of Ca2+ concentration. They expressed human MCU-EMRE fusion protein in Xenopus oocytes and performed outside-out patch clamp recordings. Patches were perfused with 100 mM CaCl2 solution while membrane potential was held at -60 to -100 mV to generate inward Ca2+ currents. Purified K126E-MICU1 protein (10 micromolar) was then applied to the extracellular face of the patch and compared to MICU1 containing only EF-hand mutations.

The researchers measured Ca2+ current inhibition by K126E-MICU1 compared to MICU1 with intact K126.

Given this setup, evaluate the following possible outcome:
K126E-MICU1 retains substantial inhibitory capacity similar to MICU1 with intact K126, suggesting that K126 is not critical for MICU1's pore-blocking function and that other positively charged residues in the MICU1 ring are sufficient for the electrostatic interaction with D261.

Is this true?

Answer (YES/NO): NO